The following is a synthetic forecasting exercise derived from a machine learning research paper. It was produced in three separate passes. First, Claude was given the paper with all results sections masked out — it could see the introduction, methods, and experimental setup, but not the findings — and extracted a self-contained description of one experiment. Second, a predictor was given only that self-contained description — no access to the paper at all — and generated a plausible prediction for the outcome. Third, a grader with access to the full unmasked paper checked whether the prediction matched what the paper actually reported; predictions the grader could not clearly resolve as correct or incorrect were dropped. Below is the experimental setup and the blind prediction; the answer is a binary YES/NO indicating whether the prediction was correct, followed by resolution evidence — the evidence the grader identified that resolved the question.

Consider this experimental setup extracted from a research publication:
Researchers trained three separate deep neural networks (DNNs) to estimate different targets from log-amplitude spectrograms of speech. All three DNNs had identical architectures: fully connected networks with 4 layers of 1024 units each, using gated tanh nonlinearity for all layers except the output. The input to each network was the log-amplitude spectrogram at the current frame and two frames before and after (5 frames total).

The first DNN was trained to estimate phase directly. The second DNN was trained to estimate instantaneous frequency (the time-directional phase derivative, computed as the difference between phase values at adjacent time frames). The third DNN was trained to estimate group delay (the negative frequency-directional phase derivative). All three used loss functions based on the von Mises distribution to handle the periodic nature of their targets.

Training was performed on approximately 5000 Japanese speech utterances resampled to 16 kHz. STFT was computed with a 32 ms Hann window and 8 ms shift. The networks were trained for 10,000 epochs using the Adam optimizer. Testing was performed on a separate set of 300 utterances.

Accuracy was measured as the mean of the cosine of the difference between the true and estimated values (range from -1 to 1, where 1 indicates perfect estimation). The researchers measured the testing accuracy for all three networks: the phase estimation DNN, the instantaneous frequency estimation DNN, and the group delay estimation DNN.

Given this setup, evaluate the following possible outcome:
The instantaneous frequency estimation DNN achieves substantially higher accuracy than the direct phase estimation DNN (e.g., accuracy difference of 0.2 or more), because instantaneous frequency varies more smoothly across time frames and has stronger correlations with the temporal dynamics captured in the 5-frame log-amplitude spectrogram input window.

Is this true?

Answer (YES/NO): YES